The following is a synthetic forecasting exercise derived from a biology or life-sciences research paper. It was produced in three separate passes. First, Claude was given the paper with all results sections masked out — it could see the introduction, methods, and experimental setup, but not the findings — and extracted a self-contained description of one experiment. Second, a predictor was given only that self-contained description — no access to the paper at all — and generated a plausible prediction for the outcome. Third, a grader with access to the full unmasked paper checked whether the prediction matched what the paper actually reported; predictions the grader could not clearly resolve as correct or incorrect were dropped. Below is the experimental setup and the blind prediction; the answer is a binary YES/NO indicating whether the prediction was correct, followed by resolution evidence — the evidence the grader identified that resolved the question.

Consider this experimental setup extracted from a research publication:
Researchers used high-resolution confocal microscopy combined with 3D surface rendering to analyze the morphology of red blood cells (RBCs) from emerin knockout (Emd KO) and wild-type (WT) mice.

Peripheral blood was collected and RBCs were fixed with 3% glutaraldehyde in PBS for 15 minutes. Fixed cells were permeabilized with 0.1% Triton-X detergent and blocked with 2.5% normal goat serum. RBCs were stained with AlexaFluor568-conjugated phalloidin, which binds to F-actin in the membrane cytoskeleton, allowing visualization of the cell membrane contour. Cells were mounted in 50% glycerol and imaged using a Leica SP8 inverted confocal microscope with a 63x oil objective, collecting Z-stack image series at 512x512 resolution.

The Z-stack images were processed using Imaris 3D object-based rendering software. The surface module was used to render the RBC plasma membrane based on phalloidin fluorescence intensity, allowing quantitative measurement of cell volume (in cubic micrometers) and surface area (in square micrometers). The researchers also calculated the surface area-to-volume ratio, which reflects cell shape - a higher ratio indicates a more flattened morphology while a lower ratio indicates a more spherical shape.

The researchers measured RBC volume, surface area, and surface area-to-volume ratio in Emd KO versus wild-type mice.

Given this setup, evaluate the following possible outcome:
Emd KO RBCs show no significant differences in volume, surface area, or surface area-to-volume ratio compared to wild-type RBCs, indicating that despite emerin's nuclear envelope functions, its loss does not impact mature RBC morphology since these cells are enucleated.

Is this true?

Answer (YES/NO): NO